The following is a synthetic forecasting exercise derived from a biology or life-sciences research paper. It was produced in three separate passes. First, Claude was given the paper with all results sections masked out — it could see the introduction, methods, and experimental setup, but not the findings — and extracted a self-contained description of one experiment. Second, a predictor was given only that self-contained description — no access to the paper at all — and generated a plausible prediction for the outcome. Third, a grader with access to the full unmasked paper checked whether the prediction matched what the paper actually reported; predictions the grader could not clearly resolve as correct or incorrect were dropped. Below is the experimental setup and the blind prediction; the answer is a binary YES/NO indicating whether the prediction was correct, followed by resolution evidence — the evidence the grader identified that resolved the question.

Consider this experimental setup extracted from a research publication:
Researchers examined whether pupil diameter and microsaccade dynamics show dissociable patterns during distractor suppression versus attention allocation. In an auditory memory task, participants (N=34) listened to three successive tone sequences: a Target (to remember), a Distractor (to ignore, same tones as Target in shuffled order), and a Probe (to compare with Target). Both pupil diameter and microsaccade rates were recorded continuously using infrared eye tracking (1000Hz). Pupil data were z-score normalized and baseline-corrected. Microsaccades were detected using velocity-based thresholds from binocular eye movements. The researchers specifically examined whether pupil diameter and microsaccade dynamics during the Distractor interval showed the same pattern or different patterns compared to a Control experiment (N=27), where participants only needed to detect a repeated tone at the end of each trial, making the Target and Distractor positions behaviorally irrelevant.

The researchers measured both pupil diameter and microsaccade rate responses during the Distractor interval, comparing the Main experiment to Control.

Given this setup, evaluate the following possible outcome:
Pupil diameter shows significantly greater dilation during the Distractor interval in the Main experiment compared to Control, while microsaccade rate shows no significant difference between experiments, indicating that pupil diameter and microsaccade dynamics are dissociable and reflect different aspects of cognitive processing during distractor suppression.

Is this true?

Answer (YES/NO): NO